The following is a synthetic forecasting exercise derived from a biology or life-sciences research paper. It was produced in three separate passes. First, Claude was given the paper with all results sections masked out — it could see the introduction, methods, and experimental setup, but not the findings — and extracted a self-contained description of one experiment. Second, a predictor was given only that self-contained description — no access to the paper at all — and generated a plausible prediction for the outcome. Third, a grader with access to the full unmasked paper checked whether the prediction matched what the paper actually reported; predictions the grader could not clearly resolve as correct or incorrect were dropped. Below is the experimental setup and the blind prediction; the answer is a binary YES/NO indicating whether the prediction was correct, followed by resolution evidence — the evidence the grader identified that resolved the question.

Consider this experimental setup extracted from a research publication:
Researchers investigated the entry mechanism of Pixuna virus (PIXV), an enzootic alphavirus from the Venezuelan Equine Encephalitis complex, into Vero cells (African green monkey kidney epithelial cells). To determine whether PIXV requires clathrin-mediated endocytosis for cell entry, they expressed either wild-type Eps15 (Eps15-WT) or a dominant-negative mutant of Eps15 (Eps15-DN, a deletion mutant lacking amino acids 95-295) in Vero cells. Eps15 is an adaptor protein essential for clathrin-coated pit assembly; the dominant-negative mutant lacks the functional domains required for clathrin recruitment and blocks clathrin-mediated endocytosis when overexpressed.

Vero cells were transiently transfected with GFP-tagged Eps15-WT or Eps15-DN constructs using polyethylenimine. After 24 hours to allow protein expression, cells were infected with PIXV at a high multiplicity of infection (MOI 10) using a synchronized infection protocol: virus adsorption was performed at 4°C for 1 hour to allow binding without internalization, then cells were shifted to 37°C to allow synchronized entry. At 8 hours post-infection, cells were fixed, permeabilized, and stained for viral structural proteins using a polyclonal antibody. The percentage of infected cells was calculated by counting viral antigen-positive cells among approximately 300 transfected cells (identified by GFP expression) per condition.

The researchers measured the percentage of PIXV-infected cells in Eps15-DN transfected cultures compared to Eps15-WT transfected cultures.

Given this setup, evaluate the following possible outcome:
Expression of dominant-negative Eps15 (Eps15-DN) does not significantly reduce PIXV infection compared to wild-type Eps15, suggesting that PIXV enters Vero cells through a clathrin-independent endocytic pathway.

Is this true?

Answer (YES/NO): NO